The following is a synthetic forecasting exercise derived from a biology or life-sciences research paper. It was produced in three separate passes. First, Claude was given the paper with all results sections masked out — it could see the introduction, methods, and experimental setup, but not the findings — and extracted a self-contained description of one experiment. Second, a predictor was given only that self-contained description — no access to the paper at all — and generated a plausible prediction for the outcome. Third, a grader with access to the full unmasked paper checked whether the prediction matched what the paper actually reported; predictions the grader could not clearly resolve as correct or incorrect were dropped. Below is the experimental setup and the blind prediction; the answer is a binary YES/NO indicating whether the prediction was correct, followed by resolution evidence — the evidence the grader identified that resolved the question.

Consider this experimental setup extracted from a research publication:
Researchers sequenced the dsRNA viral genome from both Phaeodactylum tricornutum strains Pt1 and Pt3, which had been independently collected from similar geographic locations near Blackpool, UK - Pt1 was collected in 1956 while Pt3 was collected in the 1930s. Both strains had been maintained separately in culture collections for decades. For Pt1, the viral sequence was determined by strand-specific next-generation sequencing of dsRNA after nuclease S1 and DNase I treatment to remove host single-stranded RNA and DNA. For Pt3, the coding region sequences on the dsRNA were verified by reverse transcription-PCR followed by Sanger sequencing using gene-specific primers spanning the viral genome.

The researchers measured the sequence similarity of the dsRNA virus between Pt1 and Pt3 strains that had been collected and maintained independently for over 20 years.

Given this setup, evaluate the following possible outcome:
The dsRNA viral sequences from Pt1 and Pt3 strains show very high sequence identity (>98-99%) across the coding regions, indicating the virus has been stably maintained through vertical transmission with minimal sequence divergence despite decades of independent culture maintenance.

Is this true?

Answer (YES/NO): YES